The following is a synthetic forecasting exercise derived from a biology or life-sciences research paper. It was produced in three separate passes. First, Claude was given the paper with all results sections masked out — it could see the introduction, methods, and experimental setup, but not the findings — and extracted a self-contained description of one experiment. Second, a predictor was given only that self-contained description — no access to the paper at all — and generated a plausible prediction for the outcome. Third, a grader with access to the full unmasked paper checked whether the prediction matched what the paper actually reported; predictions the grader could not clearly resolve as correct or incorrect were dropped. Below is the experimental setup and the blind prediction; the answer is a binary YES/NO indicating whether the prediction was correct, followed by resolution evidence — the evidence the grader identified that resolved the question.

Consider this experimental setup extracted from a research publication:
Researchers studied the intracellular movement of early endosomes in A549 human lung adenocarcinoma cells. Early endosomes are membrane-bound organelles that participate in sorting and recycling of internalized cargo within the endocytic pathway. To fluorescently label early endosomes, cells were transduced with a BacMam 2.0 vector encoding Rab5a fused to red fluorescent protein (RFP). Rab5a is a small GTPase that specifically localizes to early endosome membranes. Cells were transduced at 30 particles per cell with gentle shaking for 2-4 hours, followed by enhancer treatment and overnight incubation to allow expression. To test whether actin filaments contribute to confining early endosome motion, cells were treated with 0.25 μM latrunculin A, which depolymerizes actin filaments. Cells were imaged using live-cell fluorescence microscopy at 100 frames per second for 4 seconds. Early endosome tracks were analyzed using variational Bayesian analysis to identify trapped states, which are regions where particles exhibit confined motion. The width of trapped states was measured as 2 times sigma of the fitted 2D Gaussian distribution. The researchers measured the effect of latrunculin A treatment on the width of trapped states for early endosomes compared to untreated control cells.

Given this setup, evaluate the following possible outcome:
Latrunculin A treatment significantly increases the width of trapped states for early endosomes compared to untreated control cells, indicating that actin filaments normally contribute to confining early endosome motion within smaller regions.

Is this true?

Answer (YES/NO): NO